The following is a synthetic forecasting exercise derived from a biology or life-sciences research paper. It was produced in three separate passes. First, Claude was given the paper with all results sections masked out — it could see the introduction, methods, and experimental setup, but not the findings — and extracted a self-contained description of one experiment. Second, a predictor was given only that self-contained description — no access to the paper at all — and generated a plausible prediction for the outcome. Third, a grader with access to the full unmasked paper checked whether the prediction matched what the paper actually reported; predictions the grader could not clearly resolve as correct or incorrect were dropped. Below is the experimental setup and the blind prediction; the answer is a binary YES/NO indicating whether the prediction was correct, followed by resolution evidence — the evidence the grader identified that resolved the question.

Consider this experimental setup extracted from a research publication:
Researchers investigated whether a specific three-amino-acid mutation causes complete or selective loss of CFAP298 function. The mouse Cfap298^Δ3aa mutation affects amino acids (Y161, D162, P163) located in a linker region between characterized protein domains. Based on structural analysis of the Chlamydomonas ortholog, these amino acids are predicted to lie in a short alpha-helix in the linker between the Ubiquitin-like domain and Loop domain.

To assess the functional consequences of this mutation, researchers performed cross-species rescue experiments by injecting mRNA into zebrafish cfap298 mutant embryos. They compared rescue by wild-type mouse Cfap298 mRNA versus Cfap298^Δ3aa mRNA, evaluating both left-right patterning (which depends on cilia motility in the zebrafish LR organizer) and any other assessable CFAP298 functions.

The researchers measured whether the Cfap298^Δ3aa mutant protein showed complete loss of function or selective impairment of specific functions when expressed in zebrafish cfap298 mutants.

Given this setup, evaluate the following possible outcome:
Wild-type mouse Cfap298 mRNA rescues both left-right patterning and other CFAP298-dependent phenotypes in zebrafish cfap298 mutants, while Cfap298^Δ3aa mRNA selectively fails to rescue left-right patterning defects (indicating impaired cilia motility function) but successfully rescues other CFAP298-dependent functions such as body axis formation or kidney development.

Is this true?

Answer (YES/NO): NO